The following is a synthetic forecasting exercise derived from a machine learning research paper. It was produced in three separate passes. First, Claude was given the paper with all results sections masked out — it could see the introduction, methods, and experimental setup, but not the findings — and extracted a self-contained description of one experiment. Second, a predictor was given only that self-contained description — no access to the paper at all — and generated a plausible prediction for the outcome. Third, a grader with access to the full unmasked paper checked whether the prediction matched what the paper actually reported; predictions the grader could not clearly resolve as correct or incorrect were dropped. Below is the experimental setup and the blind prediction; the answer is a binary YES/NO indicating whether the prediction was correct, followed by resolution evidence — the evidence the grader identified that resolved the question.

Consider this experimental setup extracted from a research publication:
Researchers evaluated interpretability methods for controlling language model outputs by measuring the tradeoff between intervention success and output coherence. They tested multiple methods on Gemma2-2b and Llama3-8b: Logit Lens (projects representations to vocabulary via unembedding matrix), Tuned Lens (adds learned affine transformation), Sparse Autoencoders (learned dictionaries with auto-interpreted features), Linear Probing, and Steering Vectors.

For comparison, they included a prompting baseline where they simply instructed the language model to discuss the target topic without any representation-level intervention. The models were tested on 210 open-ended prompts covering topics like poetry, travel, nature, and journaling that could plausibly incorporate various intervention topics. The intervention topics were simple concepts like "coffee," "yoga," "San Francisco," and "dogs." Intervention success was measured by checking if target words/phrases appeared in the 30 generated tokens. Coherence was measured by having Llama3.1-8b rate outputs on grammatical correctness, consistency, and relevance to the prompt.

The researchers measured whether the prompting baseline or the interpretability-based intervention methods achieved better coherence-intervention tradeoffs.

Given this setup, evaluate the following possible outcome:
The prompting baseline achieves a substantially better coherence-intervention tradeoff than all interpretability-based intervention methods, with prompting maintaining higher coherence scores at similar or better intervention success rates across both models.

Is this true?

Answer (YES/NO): YES